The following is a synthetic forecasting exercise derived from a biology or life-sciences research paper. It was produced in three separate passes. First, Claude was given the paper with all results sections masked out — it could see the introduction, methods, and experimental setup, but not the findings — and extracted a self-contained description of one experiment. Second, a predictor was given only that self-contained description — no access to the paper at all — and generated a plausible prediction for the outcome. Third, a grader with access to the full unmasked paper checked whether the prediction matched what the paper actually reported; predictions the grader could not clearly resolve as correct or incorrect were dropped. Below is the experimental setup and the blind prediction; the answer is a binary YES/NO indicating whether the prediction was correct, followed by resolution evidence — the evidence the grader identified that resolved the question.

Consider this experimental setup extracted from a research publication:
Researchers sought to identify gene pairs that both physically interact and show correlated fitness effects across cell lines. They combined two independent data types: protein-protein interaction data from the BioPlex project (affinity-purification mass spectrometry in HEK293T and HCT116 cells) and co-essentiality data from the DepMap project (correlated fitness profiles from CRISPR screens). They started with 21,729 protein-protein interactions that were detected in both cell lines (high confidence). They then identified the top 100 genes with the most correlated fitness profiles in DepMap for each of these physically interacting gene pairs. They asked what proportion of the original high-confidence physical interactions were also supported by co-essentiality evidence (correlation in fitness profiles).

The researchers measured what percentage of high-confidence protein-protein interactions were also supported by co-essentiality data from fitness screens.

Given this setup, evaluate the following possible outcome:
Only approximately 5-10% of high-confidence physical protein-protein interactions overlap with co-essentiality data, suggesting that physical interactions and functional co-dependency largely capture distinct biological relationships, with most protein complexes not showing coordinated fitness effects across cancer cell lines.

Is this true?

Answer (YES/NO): NO